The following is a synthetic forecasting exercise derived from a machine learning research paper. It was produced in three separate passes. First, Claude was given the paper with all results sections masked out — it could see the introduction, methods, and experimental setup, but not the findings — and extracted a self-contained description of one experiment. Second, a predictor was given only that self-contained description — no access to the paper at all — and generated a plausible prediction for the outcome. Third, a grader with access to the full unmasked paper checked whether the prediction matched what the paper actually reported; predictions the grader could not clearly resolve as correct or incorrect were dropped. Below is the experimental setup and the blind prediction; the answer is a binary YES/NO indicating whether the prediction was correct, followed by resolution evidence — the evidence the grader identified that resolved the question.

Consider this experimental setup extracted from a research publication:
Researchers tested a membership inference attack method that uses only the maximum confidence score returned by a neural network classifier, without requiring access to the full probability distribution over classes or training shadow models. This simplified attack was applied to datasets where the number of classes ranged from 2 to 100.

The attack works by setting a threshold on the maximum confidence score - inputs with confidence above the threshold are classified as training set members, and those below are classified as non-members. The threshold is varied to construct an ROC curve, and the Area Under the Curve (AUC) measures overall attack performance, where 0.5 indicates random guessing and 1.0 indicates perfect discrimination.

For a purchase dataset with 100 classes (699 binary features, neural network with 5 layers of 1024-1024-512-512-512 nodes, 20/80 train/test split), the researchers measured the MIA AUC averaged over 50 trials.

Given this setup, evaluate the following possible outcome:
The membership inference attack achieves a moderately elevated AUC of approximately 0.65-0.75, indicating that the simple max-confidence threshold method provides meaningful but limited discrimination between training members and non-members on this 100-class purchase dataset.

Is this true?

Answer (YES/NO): NO